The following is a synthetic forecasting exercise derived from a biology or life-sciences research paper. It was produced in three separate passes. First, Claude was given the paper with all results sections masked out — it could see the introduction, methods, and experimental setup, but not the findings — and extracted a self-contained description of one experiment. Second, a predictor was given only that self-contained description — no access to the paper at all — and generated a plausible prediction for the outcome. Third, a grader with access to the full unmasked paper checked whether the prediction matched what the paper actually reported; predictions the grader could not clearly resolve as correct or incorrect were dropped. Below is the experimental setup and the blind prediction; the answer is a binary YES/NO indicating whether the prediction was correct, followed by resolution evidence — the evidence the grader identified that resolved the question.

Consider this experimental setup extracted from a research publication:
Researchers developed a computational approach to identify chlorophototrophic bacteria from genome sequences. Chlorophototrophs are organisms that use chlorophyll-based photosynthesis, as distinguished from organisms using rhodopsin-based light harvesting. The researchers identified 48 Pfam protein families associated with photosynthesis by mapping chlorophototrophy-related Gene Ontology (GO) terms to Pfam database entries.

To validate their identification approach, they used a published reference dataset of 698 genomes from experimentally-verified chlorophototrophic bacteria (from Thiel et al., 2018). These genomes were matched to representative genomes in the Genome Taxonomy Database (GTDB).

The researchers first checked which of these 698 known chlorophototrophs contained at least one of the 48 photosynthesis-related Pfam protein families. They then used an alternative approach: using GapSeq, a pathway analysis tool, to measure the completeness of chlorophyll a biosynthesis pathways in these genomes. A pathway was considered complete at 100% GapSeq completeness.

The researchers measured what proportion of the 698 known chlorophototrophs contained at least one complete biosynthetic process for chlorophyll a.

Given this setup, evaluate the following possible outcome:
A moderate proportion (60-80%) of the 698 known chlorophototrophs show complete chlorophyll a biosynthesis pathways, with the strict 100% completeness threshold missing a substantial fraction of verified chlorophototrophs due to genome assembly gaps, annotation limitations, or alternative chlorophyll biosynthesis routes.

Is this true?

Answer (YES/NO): NO